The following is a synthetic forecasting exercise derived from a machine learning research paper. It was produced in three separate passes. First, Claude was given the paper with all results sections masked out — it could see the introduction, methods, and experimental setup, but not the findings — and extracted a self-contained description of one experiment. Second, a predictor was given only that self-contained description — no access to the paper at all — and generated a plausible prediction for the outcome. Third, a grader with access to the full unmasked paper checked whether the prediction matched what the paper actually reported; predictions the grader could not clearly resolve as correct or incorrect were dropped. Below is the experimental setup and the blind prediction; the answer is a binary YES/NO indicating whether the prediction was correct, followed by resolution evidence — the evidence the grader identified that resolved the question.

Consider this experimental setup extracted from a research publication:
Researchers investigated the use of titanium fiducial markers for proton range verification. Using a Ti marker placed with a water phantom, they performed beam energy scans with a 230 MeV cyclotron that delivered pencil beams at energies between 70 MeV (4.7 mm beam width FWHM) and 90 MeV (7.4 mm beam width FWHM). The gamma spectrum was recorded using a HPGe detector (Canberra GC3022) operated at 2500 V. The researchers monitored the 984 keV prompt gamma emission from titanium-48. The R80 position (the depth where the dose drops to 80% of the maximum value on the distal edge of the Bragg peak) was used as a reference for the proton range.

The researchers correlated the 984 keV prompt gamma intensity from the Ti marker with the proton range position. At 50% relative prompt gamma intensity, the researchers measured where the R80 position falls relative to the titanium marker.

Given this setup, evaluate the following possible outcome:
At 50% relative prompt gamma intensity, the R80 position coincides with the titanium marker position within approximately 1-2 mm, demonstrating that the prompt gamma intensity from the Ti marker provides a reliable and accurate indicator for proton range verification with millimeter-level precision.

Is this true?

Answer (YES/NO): NO